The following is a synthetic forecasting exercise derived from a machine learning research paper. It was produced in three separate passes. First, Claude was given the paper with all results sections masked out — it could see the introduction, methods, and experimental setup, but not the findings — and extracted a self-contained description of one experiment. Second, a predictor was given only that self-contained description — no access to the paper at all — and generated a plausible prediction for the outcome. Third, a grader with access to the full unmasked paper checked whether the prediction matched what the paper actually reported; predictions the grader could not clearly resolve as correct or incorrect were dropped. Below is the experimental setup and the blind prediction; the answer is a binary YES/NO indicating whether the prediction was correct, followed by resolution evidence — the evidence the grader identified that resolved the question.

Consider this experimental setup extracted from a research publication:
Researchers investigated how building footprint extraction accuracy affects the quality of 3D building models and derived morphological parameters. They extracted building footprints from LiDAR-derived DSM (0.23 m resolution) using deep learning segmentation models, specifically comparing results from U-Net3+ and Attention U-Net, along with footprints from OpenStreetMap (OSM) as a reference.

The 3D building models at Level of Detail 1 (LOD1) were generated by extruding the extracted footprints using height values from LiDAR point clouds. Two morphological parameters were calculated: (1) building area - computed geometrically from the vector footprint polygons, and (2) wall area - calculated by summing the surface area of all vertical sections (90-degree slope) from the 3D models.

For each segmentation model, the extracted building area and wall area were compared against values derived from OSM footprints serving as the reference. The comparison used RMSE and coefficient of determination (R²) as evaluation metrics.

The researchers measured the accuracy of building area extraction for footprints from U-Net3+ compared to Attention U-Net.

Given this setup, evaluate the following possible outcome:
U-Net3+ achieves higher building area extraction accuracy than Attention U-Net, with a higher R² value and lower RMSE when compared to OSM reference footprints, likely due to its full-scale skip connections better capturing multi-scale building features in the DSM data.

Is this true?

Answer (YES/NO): NO